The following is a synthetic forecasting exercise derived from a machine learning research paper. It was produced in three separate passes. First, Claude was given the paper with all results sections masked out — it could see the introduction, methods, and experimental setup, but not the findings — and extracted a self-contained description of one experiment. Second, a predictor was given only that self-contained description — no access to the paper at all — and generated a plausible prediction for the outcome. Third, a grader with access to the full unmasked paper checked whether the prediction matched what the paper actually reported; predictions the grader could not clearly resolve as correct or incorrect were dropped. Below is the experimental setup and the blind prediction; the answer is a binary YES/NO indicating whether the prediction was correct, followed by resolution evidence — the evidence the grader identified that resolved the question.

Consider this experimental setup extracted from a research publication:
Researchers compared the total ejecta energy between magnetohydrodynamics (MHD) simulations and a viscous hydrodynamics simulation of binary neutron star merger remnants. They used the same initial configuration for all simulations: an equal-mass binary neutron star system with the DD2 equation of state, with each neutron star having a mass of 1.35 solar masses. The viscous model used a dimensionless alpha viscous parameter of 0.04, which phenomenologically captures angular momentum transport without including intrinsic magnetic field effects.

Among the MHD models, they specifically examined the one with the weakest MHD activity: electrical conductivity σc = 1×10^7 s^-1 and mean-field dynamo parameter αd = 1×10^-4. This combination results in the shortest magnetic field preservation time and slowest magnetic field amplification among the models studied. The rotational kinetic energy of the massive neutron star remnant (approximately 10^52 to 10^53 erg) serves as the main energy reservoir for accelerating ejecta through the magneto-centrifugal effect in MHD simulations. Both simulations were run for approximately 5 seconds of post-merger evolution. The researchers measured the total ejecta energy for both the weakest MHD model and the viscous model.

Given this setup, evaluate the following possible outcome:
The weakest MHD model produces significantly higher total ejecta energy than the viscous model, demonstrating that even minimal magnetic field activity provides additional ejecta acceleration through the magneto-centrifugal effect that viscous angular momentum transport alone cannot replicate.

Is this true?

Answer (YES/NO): YES